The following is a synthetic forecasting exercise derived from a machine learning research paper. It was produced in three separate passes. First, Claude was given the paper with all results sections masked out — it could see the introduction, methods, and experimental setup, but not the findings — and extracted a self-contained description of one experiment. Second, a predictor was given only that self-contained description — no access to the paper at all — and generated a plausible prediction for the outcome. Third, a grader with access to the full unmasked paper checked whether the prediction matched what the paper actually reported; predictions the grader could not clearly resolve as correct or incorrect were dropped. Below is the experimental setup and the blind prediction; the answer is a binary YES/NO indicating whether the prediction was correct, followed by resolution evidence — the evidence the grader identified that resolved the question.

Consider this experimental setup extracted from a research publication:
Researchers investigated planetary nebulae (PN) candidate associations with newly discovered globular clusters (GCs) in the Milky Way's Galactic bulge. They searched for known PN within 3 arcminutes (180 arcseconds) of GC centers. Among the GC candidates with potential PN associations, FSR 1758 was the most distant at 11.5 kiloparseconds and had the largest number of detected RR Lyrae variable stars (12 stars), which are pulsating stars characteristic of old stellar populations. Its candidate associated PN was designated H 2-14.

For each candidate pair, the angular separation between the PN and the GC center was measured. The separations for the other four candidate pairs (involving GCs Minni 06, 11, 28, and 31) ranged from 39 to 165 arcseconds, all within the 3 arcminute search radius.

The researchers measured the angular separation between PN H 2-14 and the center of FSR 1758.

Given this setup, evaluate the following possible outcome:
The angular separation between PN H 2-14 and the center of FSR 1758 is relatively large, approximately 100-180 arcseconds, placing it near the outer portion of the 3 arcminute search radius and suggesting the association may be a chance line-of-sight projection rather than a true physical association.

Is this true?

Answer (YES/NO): NO